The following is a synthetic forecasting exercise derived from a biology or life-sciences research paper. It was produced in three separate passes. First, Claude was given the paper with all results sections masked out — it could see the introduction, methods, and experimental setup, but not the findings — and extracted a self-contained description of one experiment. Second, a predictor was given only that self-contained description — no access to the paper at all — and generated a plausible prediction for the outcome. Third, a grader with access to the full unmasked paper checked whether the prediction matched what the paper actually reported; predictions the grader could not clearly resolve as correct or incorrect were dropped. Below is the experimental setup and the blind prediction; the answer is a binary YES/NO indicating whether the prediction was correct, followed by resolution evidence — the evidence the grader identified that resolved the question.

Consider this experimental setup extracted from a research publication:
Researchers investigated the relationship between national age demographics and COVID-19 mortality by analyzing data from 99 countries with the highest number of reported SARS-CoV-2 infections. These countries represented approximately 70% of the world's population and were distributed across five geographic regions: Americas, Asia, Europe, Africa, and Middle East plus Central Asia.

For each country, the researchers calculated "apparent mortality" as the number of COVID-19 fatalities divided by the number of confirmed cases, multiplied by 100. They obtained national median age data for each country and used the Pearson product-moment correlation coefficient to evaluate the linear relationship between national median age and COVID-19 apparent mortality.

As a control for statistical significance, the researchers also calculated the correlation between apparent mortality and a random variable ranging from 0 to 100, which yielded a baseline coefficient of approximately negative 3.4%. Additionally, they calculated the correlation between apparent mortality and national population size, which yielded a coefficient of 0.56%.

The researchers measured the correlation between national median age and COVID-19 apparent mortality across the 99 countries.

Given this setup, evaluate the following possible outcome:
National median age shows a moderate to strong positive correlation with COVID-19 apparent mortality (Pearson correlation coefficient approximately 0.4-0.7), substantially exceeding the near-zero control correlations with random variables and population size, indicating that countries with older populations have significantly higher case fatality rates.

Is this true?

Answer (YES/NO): NO